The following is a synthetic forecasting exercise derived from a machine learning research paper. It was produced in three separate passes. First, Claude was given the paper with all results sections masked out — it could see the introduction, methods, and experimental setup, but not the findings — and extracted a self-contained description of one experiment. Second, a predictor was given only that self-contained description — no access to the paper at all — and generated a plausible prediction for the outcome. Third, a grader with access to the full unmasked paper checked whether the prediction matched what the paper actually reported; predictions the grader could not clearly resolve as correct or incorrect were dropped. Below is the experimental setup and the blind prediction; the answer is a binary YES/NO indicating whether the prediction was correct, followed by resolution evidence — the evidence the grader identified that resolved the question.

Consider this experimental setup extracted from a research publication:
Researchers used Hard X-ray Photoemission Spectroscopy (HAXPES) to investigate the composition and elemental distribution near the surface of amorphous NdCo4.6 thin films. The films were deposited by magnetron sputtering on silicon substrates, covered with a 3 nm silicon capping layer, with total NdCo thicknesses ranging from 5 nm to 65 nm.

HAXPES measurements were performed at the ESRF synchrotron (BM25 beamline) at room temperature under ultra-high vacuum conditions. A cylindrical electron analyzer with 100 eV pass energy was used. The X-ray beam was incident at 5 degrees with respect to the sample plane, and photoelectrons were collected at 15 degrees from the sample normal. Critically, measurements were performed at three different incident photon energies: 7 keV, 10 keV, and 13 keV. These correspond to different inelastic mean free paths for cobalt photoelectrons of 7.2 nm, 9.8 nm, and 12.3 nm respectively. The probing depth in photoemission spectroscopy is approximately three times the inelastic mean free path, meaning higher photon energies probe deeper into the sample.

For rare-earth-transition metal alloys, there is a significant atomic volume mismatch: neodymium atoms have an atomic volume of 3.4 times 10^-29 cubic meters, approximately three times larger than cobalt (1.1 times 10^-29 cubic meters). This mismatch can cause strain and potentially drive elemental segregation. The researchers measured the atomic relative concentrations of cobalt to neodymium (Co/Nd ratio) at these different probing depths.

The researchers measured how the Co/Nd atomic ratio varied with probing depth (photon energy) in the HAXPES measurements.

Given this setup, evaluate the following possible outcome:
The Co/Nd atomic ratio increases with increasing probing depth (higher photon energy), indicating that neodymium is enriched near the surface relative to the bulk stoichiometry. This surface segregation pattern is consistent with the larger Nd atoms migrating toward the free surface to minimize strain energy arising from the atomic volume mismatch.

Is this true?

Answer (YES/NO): YES